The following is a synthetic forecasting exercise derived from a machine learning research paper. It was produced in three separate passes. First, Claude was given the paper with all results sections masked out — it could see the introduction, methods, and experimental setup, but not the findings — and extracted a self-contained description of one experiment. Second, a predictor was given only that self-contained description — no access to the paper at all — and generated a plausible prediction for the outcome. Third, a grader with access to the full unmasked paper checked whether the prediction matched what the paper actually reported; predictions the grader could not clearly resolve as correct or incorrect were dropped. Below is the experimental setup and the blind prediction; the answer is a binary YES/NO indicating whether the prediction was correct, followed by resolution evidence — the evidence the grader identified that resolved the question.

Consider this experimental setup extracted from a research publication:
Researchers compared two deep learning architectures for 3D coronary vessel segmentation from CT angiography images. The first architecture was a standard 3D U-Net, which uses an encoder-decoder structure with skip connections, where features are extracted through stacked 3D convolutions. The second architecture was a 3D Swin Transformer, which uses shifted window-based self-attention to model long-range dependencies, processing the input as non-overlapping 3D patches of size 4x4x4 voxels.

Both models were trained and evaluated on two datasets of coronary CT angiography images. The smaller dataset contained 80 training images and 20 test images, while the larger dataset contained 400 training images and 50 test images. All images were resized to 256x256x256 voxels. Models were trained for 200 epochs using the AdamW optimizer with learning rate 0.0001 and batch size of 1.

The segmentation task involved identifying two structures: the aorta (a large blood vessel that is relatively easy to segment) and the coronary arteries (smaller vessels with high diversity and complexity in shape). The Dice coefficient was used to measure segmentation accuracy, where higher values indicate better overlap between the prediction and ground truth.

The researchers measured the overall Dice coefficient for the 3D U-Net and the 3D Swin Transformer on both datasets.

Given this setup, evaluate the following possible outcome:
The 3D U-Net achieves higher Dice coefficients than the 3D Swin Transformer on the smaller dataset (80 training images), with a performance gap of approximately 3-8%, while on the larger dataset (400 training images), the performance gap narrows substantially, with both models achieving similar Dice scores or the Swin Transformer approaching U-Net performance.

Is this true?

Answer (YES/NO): NO